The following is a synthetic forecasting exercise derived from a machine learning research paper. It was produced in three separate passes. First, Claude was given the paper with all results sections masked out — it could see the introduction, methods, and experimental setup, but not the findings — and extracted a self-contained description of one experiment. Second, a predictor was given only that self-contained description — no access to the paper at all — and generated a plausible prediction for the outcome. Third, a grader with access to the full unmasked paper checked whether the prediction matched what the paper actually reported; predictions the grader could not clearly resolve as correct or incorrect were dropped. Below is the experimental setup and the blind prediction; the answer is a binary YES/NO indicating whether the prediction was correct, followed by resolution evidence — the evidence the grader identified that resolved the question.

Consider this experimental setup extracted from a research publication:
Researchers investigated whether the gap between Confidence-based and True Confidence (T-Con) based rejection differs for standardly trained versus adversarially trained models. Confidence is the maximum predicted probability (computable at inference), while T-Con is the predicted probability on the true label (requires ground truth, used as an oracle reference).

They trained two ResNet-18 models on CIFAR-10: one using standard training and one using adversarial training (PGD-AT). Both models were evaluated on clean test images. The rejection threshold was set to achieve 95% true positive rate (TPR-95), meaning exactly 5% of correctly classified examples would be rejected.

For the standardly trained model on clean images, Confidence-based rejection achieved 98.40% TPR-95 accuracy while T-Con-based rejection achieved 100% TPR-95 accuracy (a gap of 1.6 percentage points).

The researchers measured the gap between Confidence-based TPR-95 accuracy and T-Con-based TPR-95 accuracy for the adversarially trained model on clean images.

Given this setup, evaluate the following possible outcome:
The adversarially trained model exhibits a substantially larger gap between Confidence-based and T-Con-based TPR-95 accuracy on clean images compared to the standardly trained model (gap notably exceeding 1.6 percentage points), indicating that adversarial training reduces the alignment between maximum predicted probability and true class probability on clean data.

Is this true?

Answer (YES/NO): YES